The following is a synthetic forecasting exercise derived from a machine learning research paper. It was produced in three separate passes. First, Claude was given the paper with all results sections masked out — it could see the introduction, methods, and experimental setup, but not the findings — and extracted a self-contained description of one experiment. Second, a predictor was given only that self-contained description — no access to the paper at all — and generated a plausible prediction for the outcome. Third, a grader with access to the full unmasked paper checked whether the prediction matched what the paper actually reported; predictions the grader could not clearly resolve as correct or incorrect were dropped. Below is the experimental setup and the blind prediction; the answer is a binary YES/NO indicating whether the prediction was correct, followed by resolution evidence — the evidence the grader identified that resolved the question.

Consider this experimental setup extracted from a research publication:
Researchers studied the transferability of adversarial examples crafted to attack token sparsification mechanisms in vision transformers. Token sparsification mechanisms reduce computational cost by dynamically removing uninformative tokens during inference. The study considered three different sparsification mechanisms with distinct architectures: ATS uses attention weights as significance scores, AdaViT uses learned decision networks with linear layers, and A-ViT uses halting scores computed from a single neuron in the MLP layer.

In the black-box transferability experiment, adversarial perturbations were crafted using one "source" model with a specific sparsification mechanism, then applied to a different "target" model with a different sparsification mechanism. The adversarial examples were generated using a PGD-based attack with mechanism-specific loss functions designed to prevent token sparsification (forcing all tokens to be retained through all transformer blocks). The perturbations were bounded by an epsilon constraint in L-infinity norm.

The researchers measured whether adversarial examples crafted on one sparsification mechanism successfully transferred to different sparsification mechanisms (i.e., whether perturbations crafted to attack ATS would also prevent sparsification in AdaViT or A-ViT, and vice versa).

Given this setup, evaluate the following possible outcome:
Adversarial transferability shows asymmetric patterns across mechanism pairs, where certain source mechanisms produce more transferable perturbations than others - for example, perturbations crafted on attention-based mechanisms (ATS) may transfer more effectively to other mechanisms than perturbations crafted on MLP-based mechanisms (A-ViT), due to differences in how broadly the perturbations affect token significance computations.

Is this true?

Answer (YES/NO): NO